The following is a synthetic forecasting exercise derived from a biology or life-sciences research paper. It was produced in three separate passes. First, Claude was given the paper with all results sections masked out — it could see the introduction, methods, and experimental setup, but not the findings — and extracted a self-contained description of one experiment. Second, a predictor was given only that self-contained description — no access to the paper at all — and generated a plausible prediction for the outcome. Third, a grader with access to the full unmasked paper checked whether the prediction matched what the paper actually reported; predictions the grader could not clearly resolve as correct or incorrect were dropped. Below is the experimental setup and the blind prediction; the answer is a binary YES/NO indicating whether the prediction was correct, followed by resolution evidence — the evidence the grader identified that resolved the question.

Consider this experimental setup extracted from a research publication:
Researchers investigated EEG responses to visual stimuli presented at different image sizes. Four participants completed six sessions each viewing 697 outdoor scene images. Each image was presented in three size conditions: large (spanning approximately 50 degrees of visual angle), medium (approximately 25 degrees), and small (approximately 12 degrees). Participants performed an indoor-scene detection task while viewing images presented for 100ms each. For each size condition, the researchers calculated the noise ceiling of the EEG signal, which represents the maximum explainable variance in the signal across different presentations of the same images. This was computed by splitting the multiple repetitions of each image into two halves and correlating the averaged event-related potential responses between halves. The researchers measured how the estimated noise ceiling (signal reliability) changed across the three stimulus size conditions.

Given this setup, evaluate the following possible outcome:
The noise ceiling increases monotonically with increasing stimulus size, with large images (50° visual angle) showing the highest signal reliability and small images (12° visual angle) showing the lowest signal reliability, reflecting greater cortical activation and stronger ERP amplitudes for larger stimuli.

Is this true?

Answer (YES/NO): YES